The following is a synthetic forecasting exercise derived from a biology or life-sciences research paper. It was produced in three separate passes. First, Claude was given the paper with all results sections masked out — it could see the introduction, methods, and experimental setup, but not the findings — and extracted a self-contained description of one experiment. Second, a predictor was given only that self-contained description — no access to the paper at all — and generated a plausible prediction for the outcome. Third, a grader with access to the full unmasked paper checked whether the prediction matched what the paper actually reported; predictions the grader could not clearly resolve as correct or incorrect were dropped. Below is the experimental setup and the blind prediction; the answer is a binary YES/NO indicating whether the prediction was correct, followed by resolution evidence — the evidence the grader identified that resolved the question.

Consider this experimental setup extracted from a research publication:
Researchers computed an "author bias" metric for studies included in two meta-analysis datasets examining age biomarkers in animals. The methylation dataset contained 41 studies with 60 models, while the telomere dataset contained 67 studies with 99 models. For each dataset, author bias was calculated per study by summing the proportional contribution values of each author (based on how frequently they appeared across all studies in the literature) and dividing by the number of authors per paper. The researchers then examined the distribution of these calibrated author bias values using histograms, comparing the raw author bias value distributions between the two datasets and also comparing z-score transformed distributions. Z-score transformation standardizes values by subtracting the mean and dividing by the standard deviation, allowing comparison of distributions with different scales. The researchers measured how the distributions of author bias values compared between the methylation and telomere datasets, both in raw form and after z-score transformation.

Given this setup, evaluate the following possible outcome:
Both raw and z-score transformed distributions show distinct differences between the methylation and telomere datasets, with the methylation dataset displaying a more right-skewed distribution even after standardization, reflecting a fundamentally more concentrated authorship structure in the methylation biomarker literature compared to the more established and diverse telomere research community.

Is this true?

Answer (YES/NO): NO